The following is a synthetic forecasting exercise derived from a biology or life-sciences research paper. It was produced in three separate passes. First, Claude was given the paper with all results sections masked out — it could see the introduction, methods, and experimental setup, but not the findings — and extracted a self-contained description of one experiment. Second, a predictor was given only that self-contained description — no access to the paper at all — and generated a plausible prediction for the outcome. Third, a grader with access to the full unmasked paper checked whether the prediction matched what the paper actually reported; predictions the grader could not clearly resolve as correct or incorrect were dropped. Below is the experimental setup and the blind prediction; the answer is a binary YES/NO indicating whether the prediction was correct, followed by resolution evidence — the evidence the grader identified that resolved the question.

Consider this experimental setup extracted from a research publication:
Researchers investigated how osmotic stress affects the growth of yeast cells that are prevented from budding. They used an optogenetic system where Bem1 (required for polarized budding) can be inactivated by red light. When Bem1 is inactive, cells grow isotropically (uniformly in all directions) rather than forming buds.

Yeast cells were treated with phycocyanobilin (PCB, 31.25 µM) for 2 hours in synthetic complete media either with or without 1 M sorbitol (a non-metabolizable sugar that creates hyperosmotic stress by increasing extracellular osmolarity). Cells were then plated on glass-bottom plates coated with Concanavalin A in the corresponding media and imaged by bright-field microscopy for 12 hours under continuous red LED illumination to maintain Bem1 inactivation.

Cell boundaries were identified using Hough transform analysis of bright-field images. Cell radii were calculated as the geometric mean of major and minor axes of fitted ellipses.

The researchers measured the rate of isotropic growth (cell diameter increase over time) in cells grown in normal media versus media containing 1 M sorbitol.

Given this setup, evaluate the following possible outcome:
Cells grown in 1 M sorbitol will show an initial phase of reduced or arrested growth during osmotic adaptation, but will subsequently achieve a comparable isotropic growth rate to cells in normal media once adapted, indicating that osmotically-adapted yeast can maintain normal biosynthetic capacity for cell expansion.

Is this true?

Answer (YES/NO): NO